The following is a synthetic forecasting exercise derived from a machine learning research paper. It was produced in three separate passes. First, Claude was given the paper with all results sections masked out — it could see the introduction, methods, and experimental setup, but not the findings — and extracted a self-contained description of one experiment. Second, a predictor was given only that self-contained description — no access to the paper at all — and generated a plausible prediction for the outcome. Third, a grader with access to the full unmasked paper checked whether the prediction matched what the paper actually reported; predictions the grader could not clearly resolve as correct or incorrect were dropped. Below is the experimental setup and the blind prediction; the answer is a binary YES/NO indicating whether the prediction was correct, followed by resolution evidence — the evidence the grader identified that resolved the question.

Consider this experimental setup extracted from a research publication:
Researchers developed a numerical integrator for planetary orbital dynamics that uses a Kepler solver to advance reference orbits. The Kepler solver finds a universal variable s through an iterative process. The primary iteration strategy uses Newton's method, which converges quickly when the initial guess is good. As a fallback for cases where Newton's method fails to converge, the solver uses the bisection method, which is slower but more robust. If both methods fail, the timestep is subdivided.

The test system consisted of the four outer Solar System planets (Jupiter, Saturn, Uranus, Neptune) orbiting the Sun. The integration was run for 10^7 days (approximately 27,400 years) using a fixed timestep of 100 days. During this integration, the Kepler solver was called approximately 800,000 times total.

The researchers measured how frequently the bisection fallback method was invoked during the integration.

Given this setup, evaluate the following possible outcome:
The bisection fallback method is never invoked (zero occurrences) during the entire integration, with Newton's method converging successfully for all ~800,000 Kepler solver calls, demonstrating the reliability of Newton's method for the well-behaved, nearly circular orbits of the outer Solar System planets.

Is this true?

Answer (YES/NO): NO